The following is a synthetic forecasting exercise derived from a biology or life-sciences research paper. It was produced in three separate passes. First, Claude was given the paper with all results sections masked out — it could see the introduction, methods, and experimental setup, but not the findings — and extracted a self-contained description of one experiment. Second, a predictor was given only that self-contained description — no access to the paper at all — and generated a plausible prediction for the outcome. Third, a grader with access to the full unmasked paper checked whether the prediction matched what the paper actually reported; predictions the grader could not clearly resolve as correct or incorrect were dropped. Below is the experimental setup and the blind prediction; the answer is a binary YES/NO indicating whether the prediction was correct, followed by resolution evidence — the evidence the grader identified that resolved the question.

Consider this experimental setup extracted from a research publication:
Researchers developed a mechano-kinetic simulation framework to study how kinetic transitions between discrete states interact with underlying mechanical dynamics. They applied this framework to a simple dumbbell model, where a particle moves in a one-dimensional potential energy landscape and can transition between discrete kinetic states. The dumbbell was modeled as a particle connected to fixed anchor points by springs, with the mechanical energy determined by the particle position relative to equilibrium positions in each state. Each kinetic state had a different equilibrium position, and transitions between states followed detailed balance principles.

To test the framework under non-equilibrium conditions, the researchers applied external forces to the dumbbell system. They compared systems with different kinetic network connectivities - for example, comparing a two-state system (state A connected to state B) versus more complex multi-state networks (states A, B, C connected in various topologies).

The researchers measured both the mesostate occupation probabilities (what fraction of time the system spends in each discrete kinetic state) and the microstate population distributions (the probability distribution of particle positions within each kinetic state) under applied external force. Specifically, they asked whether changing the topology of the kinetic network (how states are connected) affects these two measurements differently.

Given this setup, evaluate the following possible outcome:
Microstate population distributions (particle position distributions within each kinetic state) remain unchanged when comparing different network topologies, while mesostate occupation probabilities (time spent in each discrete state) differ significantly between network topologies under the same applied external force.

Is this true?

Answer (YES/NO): NO